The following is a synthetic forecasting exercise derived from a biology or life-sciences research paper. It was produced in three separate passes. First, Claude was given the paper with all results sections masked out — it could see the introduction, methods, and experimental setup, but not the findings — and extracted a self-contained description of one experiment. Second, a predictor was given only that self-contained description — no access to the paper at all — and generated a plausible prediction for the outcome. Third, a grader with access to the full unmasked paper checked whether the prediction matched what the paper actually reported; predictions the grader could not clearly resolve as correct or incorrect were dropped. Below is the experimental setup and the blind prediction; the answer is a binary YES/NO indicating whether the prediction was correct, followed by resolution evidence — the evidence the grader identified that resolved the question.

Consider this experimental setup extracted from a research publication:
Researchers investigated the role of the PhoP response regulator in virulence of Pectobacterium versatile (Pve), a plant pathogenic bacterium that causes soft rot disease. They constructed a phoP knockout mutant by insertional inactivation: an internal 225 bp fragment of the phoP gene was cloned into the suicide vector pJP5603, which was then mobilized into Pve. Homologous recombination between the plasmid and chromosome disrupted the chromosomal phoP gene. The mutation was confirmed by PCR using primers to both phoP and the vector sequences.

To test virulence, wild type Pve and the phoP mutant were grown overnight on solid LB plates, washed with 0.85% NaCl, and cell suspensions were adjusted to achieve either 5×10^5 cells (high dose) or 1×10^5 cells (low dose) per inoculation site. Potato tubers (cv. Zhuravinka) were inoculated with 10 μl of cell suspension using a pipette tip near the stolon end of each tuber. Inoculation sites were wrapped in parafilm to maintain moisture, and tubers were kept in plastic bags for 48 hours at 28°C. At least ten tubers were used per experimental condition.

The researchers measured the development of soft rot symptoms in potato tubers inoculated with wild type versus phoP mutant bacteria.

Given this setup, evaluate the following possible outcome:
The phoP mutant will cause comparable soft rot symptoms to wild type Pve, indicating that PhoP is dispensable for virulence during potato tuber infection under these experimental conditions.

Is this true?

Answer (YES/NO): NO